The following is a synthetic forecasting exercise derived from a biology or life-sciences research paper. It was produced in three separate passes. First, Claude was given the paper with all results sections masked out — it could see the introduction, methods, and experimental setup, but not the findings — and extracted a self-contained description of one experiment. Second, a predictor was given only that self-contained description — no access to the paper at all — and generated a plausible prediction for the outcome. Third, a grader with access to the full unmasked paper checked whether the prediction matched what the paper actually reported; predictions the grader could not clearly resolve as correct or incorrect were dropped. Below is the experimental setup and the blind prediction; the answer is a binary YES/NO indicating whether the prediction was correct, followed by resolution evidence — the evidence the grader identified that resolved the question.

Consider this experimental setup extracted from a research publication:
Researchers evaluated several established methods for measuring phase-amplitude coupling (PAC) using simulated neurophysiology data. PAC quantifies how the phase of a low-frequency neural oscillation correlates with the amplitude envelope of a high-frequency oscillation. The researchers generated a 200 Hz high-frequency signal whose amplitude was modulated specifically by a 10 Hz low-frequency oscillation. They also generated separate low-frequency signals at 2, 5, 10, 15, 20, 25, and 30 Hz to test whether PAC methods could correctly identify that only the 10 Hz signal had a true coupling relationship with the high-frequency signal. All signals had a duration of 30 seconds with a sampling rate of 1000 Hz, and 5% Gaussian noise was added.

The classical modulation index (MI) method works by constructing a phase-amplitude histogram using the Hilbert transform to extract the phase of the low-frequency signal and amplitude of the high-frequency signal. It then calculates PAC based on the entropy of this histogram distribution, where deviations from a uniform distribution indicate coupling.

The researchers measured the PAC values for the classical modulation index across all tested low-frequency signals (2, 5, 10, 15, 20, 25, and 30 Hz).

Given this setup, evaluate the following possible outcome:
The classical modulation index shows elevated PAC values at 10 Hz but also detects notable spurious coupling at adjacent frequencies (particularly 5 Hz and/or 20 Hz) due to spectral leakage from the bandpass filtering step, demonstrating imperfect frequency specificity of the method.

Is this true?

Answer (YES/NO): NO